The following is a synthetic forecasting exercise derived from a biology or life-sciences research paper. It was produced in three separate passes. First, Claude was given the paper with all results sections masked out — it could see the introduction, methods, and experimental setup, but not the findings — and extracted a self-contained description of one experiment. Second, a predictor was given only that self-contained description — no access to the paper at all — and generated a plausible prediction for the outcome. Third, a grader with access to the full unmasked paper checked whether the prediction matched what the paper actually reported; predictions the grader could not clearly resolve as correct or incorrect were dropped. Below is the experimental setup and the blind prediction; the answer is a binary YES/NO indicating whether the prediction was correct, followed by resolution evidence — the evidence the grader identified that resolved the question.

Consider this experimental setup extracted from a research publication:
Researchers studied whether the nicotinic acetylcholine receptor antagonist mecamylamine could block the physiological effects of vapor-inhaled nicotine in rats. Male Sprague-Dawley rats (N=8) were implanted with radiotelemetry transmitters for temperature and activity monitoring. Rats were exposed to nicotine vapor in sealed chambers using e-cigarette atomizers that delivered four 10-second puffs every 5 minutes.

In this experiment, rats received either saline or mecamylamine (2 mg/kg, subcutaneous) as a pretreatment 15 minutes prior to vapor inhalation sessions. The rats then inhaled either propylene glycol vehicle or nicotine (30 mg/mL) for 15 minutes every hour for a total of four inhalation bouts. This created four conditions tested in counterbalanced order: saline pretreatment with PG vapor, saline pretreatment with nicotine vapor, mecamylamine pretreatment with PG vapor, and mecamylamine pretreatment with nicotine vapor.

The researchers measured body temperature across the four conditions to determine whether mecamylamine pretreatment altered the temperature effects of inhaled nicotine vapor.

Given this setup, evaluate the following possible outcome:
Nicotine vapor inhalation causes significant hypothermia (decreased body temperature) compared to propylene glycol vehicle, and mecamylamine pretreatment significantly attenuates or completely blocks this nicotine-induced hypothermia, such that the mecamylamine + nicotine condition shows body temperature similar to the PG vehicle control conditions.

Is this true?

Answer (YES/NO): NO